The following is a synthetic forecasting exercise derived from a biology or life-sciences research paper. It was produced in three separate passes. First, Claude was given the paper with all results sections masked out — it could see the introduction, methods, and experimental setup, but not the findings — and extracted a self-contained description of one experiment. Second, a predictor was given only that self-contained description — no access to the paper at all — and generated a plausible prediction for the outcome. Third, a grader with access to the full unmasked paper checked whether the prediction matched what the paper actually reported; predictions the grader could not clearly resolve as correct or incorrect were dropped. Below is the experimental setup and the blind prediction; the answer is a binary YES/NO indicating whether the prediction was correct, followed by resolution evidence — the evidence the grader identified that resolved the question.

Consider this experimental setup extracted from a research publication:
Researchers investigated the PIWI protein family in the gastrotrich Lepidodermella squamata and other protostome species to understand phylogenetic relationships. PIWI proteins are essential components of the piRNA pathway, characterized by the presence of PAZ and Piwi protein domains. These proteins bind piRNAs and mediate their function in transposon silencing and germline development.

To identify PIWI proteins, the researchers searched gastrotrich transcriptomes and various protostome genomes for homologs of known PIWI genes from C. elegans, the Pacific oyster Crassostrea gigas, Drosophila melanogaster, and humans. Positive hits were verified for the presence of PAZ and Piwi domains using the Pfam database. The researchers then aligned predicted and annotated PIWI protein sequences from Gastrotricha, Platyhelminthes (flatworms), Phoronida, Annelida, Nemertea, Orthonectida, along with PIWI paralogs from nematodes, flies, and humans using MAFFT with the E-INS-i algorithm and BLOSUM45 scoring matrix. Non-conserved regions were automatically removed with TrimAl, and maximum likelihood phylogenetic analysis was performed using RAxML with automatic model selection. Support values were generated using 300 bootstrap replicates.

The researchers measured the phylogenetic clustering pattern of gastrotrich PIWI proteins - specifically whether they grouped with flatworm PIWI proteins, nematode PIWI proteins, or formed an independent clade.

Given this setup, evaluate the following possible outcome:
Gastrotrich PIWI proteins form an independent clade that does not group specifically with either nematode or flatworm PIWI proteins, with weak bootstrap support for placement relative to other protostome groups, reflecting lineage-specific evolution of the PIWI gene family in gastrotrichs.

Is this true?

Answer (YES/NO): NO